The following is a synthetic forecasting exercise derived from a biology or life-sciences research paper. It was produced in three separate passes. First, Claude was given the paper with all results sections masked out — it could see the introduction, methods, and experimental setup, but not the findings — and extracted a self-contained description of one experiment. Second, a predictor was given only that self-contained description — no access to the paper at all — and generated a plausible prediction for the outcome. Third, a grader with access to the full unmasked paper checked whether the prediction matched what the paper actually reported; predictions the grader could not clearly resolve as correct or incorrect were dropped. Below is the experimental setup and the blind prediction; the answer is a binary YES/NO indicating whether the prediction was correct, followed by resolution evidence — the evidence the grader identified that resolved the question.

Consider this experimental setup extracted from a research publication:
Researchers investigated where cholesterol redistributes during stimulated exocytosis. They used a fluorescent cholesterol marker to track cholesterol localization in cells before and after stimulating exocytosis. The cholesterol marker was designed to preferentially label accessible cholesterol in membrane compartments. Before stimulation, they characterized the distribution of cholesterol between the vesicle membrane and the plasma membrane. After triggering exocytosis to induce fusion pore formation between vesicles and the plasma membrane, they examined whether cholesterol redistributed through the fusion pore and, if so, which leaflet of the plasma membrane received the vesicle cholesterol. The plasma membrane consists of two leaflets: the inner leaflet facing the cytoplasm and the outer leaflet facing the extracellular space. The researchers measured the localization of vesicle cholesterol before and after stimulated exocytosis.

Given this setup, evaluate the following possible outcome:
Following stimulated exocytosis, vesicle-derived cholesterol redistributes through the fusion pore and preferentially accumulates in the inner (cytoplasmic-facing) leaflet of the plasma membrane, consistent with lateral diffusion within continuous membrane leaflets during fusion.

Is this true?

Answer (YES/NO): NO